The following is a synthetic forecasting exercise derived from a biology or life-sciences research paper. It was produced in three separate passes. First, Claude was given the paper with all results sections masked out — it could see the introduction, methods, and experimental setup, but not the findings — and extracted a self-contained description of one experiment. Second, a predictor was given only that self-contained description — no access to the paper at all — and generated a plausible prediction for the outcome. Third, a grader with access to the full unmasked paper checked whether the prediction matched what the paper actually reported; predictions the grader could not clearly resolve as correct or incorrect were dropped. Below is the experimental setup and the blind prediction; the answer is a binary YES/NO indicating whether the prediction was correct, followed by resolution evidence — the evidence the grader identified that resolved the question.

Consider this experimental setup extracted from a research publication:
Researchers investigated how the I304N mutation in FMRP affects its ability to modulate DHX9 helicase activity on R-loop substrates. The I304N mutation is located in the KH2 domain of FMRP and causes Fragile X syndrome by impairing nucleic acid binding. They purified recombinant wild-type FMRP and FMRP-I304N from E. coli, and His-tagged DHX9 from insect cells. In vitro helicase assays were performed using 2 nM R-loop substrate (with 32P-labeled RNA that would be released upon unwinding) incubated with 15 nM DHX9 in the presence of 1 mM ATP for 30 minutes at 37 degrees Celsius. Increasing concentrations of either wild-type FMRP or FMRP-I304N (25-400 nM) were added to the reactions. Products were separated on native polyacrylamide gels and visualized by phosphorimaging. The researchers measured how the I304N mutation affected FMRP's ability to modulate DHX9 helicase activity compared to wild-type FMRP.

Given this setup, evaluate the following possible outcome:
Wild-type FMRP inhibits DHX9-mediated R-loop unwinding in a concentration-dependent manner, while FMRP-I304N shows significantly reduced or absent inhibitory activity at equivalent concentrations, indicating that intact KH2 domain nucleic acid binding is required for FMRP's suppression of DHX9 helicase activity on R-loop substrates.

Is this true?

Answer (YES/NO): NO